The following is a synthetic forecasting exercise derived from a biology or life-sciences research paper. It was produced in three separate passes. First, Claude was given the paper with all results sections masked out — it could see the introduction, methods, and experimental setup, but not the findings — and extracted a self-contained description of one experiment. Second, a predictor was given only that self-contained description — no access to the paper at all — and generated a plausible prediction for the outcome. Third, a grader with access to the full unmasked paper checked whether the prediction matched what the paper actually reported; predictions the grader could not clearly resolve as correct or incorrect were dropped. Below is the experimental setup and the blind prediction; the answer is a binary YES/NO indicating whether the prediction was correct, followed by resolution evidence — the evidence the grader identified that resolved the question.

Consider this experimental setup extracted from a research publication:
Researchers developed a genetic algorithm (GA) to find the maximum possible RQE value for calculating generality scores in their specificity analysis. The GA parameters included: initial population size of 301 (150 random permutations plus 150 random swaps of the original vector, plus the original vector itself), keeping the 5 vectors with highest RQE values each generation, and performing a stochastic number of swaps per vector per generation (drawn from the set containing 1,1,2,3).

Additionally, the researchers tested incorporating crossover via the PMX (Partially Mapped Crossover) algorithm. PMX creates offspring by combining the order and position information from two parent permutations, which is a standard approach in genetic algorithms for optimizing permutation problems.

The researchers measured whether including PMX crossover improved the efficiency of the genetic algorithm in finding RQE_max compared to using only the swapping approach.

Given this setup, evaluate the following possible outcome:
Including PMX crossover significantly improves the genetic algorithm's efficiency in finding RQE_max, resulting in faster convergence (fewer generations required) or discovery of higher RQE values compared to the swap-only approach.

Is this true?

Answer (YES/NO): NO